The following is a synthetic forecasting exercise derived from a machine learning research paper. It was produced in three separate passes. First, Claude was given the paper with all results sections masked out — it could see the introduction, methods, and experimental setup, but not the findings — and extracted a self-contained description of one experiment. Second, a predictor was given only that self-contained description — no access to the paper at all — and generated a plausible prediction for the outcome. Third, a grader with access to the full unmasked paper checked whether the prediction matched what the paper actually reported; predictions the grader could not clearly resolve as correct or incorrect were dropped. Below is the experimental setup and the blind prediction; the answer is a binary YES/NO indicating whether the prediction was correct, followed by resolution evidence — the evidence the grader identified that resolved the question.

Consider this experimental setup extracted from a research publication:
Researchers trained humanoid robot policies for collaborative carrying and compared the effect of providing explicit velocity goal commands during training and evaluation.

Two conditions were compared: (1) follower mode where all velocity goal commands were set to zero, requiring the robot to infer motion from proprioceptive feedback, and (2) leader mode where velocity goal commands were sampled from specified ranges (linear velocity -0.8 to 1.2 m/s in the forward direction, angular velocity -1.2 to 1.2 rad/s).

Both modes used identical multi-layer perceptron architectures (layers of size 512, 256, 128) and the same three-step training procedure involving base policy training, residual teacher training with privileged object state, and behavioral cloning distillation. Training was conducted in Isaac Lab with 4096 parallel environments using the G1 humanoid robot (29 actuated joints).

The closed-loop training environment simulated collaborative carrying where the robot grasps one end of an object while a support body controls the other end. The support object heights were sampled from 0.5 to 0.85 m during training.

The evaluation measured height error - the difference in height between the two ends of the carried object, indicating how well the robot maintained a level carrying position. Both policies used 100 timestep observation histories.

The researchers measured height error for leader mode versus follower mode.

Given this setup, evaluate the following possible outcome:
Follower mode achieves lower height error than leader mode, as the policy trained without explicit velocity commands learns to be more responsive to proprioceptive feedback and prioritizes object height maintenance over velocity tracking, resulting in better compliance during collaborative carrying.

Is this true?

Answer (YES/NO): YES